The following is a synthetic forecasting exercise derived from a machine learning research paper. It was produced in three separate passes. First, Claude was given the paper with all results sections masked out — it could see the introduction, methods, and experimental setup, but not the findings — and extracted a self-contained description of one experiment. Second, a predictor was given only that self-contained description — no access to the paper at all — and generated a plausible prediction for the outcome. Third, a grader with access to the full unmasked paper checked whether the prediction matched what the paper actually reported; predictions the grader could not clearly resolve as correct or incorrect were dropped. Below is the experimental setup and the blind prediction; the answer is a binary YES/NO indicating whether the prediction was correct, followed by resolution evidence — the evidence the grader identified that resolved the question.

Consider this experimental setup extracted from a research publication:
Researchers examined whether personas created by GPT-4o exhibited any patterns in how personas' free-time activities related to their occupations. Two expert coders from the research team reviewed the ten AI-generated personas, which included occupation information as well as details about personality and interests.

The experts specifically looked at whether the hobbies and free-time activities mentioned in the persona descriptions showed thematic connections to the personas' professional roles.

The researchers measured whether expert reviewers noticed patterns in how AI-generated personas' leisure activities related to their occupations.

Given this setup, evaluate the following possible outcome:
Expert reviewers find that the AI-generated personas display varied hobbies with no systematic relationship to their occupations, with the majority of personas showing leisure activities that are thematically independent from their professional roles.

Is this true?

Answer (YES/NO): NO